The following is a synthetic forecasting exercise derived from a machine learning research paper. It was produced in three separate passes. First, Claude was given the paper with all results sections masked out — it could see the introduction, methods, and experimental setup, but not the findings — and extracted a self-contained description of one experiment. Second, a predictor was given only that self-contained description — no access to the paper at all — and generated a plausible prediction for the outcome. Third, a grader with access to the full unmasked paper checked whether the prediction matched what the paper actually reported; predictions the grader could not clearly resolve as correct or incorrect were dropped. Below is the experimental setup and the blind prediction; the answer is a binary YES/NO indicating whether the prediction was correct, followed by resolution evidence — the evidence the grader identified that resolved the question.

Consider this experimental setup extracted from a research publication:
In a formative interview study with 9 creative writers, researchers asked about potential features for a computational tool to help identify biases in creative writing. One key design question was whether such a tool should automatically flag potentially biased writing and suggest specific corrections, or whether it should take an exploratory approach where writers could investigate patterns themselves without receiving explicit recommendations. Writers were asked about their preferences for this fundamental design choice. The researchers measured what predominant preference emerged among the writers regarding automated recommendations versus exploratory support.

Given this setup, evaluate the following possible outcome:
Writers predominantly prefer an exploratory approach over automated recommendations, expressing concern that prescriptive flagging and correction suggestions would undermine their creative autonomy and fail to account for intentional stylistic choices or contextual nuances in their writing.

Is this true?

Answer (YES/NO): YES